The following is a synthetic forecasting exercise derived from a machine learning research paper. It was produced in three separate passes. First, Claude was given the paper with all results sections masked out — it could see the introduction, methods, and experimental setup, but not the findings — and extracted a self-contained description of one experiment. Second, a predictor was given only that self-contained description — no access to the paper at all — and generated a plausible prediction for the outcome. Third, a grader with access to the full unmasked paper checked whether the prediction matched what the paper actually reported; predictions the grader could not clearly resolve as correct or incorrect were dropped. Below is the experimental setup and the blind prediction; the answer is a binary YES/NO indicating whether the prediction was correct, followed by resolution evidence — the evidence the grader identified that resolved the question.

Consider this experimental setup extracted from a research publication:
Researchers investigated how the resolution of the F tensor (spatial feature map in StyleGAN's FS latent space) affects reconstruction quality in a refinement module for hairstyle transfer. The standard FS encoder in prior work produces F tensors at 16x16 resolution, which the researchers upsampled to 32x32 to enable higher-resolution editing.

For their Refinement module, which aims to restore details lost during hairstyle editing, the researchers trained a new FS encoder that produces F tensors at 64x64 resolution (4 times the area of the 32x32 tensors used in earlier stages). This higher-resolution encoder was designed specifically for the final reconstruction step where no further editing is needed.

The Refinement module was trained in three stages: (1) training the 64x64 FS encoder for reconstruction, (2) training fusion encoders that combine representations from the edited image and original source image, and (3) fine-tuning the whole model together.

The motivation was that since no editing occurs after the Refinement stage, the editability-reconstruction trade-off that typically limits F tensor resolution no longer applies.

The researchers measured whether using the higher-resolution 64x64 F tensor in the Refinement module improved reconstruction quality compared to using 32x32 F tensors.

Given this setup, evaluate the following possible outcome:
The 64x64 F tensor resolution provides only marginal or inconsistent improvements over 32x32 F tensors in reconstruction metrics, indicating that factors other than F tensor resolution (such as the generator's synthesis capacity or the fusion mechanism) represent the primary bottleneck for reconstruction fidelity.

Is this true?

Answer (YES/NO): NO